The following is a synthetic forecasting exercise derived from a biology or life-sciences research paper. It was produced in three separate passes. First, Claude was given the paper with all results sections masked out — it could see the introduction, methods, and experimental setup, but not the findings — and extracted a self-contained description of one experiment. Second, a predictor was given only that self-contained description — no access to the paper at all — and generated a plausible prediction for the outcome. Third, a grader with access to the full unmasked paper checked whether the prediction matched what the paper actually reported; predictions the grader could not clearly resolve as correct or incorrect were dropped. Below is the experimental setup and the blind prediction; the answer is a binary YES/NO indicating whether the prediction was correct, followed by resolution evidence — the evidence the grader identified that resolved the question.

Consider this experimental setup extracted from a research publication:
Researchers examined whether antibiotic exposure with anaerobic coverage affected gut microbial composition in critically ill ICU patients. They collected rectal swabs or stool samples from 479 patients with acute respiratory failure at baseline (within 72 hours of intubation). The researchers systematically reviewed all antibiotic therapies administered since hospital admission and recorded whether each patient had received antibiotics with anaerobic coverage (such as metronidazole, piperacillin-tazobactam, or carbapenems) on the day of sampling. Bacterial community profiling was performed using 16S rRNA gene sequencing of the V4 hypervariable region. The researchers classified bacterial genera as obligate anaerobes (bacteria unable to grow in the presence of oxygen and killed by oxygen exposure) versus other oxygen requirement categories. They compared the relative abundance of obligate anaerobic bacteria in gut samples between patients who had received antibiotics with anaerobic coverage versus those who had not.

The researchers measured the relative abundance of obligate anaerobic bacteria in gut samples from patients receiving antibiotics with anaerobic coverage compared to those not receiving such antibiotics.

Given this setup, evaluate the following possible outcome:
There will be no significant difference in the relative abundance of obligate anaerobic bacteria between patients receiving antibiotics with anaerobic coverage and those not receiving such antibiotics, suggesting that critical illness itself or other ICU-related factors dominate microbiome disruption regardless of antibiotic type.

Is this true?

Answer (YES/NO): NO